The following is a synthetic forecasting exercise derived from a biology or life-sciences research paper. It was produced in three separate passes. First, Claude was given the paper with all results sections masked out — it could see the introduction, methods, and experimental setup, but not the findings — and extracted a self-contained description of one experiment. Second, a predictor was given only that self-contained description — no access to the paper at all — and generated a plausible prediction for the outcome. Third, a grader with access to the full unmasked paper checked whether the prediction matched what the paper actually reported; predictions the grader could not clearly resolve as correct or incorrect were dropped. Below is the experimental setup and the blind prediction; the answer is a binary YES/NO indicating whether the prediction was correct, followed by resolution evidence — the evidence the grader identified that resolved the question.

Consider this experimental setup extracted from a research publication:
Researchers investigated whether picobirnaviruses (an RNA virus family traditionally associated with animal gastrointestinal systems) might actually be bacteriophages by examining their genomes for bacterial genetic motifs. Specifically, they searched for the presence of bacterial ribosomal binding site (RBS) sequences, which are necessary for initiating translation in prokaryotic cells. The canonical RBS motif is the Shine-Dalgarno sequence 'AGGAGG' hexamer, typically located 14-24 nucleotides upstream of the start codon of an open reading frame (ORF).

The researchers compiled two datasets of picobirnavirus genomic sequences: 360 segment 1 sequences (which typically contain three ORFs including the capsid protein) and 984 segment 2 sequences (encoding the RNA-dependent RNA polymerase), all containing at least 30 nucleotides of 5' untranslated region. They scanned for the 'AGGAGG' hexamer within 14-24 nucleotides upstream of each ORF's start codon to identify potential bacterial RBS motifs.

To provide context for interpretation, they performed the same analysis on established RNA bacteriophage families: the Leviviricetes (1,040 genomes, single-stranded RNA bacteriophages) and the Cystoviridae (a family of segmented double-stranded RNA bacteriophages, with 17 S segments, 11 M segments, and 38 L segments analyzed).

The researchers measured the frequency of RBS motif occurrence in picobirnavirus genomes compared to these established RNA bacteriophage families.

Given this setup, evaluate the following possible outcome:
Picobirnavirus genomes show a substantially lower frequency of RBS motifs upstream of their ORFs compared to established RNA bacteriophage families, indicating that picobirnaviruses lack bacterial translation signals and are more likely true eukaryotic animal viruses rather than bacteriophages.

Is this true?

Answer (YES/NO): NO